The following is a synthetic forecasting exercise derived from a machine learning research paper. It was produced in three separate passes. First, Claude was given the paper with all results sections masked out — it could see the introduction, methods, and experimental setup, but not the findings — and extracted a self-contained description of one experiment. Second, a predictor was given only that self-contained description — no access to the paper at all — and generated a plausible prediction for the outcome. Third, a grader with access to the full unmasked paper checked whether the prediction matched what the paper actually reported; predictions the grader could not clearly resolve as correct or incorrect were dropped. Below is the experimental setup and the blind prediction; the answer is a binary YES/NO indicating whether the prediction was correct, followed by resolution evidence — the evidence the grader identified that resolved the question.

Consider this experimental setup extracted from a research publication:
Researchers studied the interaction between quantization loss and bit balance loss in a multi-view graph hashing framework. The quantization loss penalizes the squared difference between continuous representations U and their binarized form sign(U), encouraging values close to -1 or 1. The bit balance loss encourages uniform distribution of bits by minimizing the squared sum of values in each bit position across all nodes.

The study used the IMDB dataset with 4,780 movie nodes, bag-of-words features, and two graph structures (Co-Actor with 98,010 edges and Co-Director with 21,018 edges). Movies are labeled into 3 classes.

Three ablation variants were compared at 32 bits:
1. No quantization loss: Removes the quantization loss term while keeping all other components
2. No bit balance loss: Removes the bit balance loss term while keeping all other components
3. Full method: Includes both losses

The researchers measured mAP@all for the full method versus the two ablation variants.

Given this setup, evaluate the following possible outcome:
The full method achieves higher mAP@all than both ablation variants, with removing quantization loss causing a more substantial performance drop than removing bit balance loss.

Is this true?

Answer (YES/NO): NO